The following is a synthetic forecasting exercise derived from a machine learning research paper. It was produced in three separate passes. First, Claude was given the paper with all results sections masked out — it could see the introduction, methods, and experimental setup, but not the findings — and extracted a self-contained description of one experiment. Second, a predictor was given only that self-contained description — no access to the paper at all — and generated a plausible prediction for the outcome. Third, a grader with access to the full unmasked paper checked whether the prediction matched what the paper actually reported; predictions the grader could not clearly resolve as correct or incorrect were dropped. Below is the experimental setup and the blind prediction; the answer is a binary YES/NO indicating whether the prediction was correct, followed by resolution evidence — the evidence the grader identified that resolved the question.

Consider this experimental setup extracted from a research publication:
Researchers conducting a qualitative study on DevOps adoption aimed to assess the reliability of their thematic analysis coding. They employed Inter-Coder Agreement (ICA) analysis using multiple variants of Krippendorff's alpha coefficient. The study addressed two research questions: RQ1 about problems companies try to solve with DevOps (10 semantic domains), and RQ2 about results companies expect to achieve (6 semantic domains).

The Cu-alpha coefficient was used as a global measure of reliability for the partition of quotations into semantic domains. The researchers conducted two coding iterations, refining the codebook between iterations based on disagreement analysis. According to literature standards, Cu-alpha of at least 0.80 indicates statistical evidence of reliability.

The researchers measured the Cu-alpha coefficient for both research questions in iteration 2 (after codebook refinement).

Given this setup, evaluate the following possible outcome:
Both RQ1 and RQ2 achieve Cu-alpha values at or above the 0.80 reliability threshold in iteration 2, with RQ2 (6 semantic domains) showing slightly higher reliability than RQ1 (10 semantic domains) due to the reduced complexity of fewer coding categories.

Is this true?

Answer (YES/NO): YES